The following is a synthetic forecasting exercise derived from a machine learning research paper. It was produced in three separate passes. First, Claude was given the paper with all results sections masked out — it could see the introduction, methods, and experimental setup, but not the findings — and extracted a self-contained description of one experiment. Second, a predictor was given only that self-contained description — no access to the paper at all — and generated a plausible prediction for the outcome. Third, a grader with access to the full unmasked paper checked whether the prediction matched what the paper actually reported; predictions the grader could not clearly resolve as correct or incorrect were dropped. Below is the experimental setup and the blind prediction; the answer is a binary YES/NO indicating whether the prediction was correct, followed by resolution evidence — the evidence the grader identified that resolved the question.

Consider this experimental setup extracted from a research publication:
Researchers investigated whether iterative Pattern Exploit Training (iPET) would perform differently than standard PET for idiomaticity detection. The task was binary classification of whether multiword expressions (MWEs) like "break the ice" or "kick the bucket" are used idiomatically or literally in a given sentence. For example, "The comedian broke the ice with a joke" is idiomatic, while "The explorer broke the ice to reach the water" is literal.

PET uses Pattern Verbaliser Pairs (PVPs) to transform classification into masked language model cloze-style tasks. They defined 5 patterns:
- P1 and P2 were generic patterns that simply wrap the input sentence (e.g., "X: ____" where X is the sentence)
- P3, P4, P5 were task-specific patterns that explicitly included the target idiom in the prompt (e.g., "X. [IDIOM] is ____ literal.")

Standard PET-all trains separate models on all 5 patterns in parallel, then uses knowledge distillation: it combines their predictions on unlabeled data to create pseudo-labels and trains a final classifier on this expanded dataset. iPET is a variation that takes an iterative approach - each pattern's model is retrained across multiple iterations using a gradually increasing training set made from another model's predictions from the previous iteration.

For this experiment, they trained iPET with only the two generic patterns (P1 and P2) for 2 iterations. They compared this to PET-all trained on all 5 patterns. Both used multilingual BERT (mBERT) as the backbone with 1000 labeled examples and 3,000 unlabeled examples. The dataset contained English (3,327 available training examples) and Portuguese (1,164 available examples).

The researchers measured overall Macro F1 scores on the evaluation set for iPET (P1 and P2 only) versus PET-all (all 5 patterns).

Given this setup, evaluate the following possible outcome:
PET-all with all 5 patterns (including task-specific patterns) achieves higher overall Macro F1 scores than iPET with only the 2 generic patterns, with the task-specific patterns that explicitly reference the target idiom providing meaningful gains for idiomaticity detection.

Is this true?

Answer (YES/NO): YES